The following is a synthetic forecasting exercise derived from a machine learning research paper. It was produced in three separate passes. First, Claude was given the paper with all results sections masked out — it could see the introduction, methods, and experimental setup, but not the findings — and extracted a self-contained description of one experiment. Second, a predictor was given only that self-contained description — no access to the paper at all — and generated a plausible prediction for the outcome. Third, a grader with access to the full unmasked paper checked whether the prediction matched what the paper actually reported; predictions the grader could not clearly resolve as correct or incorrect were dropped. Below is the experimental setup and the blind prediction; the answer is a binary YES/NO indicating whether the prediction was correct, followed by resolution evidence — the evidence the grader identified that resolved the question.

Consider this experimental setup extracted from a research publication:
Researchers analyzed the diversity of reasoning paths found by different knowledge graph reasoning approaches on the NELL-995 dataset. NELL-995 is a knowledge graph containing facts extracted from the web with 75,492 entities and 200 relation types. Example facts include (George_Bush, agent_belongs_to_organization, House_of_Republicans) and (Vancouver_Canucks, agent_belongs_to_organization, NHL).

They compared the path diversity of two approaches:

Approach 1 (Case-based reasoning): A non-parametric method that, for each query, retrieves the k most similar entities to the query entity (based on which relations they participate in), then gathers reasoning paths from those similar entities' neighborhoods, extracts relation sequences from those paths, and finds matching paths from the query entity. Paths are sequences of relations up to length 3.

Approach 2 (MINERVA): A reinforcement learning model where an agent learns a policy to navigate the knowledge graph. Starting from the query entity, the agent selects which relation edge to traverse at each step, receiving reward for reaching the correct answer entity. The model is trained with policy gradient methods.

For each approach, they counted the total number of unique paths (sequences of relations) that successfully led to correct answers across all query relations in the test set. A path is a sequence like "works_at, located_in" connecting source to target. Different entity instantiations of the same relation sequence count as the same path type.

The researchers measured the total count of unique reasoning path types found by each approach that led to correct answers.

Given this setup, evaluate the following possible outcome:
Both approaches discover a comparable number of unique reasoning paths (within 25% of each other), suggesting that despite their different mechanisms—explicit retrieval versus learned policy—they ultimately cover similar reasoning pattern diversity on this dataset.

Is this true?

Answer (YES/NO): NO